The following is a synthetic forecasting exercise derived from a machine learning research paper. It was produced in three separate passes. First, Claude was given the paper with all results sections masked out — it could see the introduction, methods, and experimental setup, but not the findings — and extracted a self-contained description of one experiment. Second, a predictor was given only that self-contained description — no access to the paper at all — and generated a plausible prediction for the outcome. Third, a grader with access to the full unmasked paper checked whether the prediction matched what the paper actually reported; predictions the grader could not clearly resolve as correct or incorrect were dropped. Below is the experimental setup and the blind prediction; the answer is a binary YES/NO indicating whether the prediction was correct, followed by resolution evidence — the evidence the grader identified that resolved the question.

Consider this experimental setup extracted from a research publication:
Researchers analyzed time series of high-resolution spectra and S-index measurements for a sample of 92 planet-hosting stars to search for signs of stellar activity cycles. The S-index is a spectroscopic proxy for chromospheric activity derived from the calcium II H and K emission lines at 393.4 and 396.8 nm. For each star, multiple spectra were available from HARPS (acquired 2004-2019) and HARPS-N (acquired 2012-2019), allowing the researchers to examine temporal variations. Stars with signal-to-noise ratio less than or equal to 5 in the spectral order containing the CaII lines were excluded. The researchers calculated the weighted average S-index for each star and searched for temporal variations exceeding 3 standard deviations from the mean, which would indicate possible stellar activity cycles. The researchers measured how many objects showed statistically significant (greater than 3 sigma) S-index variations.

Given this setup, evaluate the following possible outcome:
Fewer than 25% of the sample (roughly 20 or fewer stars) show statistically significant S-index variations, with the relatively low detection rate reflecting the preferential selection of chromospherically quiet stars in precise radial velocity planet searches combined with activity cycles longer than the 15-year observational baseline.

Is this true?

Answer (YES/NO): YES